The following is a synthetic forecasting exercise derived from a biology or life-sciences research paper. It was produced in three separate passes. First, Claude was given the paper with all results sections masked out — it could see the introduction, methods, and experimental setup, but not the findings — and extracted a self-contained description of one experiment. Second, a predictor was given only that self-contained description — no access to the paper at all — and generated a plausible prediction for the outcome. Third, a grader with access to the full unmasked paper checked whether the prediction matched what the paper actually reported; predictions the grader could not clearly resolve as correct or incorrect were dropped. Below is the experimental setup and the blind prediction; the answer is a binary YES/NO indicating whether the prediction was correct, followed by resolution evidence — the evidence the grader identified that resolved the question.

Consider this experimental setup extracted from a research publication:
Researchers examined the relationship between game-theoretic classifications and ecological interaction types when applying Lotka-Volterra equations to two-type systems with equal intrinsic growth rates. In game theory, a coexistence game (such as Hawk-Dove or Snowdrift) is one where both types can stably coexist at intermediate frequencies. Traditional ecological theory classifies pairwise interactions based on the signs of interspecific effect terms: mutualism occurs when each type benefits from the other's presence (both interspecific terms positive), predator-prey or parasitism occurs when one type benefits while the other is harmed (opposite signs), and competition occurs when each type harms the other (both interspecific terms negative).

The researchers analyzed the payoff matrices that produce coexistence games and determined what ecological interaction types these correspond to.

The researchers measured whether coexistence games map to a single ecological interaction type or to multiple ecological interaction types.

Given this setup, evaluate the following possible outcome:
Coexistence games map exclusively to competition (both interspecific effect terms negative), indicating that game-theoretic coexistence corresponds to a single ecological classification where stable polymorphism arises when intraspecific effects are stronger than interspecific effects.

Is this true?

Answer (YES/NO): NO